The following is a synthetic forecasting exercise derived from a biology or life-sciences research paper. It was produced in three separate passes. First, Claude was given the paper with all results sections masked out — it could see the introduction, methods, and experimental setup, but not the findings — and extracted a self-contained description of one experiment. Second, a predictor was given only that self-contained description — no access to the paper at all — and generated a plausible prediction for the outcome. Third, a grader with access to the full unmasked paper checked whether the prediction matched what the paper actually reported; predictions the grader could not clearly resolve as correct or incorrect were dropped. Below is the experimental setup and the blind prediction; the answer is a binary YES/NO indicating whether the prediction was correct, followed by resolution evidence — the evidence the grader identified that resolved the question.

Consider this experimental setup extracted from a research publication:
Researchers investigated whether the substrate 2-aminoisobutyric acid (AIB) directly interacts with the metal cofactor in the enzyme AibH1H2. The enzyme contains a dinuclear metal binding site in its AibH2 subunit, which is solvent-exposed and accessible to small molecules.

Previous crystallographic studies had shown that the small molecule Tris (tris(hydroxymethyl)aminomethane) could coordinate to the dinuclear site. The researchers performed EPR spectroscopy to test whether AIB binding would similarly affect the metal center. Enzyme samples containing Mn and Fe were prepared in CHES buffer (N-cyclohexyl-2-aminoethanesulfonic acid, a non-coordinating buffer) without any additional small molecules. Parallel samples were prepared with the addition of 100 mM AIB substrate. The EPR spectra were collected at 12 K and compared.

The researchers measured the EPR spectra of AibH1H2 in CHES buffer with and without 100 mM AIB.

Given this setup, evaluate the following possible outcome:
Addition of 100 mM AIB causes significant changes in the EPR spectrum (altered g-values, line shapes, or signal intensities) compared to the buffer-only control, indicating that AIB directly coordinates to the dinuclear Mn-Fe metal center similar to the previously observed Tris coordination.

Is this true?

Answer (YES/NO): NO